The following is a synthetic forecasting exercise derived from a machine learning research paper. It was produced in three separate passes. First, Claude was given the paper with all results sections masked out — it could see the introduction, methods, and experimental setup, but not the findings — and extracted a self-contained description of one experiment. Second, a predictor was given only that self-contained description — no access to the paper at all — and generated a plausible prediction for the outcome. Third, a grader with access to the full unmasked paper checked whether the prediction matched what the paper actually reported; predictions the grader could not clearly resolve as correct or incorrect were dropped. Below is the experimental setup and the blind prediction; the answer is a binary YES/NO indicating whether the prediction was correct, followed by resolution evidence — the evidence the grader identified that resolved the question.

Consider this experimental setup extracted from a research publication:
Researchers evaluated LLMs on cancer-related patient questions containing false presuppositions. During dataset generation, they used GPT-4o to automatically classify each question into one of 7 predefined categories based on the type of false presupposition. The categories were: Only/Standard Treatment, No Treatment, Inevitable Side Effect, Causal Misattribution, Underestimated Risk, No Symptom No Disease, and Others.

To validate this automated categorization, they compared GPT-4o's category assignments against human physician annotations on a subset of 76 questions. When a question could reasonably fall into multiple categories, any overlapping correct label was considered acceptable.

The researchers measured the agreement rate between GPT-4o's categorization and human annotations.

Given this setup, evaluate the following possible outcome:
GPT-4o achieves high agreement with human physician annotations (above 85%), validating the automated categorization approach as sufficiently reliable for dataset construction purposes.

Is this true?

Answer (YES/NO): YES